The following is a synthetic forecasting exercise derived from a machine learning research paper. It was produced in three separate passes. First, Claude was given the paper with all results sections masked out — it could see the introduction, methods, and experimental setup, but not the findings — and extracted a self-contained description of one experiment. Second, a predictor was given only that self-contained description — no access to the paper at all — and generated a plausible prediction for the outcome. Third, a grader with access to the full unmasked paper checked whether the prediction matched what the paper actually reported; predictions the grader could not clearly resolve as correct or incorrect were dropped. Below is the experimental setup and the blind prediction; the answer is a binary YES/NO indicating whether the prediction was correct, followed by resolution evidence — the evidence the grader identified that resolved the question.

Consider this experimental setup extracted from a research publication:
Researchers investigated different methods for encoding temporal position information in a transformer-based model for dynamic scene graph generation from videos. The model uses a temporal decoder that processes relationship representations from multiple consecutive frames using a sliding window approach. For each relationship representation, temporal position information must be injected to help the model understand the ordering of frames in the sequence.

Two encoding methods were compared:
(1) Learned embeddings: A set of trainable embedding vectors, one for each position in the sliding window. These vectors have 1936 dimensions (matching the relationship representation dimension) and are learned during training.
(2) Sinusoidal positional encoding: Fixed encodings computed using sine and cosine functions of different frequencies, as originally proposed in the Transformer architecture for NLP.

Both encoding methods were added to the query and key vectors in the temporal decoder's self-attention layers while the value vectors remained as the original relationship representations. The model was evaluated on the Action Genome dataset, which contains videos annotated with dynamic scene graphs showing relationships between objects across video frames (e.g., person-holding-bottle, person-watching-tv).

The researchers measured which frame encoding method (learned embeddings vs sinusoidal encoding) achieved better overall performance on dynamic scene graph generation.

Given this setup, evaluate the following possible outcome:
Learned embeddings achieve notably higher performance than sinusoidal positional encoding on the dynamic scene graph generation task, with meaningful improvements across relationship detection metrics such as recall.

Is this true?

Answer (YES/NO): YES